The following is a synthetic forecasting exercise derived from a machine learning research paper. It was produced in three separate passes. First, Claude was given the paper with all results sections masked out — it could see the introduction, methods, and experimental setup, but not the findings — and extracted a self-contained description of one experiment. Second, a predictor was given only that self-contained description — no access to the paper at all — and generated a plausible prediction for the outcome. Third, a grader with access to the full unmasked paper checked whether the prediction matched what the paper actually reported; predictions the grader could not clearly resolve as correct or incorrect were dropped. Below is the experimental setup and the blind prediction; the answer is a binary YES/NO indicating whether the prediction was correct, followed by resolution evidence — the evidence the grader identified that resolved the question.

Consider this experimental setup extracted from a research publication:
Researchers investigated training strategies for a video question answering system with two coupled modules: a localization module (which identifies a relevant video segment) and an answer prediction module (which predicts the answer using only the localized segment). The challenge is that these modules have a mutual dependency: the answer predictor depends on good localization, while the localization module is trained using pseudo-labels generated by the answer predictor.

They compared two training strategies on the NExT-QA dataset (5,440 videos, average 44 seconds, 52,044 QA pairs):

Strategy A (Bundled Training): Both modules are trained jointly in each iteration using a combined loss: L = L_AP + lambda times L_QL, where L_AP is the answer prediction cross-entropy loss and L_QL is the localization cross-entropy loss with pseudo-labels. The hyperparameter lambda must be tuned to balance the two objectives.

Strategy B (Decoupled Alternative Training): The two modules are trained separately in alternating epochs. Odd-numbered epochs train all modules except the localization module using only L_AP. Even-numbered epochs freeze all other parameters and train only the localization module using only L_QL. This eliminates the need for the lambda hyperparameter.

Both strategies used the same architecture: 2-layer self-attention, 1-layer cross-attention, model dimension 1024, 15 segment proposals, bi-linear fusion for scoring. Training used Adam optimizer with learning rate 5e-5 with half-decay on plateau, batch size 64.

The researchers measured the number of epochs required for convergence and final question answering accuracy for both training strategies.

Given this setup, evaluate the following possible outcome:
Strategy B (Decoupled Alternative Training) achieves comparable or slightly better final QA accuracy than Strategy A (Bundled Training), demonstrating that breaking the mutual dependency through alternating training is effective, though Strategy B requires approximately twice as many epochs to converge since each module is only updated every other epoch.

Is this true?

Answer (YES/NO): NO